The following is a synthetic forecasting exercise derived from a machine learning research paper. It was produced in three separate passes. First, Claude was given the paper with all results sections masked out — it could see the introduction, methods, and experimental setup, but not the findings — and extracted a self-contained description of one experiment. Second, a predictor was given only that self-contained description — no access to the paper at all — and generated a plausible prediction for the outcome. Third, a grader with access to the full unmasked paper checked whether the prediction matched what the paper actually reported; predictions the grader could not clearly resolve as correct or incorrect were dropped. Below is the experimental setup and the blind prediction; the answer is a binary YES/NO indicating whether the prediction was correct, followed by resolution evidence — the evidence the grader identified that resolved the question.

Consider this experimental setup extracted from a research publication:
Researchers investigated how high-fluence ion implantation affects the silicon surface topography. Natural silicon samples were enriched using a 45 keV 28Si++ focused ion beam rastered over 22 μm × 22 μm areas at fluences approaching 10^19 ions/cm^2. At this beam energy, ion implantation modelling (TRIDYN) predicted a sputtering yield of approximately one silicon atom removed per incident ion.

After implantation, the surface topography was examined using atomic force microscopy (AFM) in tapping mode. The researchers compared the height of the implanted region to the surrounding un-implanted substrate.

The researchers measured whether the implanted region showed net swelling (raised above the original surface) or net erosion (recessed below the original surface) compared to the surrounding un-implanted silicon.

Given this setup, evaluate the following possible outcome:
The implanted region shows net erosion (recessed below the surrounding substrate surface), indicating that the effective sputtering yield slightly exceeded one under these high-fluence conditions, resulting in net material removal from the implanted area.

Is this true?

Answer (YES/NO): NO